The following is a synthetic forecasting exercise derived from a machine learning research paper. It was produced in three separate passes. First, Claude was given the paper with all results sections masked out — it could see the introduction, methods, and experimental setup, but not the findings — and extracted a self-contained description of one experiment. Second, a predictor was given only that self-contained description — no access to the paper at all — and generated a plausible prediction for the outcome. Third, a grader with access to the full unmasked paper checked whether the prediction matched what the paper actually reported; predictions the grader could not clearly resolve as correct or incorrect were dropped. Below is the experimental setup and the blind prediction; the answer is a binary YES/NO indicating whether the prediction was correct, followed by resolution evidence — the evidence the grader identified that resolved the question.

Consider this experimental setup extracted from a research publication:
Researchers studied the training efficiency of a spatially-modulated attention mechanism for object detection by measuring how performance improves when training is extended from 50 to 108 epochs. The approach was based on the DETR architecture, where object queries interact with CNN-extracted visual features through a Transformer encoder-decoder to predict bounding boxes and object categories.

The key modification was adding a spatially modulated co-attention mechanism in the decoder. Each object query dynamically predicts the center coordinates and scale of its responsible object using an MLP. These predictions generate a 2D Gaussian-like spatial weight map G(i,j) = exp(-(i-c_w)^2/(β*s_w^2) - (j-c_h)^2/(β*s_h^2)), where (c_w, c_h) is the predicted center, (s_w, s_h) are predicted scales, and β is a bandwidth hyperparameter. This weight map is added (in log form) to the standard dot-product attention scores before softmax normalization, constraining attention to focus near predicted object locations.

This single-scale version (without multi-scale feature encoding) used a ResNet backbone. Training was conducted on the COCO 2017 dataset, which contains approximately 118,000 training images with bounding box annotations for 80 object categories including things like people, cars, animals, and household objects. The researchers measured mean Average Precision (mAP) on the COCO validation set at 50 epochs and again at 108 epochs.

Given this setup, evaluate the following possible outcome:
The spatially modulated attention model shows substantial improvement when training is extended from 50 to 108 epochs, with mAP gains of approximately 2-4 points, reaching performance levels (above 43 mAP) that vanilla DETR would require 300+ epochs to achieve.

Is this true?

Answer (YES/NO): NO